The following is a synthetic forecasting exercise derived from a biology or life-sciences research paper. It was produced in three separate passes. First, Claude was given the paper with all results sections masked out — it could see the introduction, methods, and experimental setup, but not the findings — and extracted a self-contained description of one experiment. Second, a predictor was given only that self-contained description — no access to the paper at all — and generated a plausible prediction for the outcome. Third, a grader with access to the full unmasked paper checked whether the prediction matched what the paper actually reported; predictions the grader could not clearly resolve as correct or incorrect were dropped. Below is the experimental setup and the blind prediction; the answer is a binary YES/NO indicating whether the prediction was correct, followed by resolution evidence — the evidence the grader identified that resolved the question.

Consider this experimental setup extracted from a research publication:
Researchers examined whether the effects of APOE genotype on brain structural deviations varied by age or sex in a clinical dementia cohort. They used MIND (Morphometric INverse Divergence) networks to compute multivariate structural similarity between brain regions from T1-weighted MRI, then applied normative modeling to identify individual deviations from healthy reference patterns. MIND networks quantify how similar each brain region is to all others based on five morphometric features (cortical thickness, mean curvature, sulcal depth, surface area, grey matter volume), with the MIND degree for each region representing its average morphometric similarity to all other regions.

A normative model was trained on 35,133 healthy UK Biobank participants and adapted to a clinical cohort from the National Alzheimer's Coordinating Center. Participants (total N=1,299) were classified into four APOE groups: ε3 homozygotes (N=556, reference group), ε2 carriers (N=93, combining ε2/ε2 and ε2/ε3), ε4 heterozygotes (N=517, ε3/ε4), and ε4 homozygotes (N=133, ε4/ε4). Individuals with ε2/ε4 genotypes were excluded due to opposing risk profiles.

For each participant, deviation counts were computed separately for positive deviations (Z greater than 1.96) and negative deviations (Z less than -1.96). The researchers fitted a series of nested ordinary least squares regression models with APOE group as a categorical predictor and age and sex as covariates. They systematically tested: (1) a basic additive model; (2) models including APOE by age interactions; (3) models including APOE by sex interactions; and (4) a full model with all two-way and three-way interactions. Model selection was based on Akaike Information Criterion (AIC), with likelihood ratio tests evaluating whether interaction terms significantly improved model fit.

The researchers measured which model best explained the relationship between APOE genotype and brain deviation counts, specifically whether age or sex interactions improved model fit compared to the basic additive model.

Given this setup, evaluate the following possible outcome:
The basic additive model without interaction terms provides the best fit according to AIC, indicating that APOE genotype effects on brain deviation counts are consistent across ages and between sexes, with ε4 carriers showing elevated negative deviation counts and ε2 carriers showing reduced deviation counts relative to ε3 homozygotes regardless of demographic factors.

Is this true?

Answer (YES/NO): NO